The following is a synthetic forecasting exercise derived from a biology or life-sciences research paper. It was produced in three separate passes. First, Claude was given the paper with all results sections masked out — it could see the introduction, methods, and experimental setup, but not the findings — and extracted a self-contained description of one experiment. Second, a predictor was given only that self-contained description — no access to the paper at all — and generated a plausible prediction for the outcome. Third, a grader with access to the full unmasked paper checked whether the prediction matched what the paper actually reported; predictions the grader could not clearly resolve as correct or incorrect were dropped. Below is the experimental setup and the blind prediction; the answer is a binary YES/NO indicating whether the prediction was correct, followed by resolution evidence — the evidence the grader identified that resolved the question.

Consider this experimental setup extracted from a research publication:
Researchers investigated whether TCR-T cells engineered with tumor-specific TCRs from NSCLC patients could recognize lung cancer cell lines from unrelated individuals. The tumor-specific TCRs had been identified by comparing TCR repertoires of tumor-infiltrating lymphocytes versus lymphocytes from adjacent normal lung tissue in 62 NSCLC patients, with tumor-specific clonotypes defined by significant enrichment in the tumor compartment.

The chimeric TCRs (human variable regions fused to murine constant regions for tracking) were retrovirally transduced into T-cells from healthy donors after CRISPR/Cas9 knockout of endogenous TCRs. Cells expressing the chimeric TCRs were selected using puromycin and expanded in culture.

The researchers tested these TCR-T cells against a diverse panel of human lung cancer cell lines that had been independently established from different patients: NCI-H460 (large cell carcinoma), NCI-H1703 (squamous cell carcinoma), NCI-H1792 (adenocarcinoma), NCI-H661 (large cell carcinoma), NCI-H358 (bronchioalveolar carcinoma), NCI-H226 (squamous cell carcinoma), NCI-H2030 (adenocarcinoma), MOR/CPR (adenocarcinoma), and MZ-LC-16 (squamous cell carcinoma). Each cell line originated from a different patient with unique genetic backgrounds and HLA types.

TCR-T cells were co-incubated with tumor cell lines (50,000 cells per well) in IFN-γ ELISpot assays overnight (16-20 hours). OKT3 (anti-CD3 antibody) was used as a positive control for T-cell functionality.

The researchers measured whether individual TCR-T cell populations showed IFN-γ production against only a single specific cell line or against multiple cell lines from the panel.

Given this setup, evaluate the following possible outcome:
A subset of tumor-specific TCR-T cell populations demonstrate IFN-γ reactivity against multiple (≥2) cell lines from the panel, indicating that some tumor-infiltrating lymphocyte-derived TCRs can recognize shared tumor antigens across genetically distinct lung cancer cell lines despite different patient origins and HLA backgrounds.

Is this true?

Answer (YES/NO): NO